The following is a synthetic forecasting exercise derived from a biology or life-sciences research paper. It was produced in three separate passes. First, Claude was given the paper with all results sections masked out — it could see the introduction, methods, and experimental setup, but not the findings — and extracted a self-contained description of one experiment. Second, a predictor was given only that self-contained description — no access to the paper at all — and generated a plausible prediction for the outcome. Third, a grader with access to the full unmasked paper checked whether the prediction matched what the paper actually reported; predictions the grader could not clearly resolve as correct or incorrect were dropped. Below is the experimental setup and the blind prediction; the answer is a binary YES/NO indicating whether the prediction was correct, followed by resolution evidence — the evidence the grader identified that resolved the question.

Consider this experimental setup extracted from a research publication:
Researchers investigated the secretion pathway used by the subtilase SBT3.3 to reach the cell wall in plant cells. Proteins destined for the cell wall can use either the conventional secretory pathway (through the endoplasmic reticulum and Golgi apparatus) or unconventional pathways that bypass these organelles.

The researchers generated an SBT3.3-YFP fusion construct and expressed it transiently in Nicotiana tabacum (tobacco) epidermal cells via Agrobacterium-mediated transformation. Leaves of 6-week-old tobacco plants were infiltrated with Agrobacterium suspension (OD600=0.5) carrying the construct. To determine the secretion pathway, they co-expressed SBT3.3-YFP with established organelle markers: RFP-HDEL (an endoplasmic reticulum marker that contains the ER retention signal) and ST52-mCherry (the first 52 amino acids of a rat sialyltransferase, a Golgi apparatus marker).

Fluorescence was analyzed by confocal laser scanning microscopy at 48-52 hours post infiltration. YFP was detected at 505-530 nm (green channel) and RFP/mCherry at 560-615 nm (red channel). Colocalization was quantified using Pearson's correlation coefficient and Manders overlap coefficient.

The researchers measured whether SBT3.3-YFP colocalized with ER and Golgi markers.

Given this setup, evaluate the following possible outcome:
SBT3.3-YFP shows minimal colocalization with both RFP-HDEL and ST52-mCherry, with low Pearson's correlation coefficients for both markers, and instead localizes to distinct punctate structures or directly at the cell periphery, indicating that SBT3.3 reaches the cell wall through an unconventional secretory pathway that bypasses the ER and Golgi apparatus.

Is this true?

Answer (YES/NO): NO